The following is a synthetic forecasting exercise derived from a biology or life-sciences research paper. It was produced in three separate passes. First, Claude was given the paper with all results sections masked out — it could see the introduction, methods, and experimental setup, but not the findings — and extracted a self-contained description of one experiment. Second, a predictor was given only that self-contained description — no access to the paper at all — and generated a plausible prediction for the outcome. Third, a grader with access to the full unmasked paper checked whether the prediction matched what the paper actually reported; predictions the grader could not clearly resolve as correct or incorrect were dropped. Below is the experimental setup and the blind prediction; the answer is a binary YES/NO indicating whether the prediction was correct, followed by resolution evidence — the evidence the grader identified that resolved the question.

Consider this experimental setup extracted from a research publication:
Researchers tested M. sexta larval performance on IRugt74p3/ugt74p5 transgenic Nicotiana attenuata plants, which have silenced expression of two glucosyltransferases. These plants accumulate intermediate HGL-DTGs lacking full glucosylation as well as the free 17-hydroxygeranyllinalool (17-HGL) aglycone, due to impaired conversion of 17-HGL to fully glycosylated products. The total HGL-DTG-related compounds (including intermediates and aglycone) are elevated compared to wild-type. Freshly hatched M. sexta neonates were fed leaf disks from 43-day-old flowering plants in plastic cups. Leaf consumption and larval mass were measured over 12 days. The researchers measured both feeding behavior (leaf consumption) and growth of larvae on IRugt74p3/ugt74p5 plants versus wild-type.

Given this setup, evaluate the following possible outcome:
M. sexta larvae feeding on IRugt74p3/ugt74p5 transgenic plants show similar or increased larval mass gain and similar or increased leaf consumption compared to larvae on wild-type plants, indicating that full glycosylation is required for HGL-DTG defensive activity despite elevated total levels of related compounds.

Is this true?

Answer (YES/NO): NO